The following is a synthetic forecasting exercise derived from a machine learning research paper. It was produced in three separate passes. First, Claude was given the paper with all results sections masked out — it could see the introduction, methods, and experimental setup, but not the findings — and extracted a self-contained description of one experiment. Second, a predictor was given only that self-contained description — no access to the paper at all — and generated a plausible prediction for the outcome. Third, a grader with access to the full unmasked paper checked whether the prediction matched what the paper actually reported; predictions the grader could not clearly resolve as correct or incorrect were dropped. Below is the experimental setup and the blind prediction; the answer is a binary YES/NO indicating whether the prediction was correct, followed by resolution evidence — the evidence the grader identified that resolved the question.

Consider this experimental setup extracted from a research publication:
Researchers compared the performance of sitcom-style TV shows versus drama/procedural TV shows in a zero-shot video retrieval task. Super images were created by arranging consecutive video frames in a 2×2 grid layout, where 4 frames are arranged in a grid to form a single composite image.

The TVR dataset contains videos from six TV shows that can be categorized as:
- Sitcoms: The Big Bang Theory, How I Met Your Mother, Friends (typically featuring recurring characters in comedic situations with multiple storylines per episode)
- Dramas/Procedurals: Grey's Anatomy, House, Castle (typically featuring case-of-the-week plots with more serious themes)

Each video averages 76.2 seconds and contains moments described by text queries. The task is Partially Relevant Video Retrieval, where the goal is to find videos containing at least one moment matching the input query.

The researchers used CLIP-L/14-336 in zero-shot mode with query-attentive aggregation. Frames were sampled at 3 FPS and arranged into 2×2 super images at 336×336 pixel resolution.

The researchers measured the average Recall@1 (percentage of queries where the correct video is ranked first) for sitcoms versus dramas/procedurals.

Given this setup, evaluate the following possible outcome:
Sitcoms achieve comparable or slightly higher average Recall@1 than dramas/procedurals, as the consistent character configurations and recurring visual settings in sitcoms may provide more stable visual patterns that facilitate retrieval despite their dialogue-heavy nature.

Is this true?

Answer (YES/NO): NO